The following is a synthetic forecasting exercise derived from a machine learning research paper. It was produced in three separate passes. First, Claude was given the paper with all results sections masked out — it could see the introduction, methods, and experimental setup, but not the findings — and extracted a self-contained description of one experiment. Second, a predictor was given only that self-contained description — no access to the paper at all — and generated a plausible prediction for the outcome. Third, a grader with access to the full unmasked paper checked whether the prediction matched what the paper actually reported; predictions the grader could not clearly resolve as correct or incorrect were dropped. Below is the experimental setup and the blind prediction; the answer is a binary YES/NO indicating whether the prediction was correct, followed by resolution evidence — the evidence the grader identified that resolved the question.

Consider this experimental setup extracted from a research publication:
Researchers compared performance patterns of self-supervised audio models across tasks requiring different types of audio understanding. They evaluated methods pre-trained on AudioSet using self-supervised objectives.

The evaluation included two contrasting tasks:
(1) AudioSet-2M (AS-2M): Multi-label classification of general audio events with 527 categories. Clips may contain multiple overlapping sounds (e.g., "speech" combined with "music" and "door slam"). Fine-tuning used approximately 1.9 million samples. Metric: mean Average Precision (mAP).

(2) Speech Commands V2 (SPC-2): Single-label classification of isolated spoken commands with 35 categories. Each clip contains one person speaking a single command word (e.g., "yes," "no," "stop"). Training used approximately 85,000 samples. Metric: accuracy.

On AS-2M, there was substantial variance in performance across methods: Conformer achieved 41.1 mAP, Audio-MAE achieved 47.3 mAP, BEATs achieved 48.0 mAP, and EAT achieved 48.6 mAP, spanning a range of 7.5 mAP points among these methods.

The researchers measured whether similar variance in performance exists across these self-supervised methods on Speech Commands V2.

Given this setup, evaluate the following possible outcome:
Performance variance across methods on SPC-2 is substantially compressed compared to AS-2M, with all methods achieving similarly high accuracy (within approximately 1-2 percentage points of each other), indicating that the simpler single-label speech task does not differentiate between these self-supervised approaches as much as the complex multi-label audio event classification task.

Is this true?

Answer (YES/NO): YES